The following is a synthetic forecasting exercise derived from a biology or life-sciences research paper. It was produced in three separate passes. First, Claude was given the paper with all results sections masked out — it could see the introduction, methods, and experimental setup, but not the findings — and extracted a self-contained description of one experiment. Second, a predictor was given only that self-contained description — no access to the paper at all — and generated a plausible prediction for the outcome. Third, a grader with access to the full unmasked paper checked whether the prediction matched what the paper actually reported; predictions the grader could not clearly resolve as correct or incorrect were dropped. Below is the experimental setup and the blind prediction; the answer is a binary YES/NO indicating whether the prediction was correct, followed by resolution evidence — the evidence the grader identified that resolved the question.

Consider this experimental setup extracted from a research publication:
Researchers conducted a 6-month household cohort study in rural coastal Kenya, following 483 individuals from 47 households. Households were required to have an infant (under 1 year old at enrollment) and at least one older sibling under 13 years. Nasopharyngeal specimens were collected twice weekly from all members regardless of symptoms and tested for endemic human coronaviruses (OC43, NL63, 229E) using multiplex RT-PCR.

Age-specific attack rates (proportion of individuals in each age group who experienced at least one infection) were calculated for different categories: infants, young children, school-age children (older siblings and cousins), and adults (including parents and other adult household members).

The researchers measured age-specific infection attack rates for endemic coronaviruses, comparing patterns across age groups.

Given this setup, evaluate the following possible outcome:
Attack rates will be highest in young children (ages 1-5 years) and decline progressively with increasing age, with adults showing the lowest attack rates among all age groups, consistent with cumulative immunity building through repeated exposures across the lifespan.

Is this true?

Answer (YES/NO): NO